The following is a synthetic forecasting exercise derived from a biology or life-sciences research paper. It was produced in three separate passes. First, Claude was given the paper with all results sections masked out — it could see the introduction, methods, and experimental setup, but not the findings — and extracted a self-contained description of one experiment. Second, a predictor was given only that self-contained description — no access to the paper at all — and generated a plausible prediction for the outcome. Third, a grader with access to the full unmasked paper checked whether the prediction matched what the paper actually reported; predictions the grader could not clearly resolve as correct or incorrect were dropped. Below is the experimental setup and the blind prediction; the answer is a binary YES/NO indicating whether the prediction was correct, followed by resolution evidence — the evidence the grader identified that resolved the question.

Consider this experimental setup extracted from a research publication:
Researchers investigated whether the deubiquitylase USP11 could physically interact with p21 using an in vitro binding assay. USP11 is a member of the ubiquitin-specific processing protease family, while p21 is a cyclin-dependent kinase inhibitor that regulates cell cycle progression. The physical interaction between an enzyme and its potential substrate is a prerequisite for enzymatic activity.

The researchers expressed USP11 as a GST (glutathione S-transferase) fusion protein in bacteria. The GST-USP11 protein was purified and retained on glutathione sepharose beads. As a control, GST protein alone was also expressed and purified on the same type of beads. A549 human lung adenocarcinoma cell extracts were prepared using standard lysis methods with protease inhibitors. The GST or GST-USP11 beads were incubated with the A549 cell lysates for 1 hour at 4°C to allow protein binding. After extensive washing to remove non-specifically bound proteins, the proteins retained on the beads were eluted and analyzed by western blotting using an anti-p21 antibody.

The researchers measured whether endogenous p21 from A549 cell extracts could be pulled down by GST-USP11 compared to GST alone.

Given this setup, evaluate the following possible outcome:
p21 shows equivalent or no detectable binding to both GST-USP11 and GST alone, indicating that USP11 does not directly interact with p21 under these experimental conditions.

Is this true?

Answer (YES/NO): NO